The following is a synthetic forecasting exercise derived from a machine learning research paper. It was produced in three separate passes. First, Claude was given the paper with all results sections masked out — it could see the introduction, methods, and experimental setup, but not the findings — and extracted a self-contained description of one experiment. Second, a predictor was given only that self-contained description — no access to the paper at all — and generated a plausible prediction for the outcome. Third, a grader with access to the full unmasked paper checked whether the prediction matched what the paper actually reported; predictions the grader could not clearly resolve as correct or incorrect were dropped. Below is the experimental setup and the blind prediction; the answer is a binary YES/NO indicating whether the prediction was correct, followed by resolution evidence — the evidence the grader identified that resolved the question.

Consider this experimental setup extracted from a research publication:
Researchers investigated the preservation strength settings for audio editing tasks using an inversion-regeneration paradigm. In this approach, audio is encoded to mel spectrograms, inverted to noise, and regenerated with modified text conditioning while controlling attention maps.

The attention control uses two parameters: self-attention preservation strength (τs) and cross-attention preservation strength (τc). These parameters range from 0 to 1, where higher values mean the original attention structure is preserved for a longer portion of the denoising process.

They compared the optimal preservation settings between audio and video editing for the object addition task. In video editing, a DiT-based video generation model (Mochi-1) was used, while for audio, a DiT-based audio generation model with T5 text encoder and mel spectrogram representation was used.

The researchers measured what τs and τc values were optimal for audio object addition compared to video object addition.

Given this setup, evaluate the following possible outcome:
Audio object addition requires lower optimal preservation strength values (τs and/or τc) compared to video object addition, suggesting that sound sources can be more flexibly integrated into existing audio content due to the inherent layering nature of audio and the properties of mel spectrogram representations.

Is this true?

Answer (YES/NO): NO